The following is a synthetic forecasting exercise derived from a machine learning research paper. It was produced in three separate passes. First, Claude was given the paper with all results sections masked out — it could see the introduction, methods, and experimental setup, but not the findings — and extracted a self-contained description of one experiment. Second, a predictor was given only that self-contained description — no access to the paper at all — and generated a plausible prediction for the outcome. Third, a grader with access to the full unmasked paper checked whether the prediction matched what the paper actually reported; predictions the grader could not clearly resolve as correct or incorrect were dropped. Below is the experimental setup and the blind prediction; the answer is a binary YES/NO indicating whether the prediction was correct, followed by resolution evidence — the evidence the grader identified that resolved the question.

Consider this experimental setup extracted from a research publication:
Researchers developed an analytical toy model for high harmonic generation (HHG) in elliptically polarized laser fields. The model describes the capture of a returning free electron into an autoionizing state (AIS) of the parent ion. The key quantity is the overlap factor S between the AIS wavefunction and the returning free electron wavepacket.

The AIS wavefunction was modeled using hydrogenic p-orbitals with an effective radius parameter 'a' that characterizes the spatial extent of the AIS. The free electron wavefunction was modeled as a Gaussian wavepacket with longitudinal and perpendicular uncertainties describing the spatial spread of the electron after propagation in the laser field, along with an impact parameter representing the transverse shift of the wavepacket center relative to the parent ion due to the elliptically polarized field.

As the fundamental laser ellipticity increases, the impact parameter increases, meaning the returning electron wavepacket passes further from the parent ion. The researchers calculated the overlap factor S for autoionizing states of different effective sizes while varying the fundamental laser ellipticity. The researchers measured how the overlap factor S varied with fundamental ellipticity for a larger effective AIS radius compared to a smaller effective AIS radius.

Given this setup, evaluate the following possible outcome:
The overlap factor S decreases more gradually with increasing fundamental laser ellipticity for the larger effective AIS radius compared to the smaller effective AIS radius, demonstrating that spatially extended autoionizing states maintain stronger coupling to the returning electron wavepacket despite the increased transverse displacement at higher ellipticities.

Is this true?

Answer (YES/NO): YES